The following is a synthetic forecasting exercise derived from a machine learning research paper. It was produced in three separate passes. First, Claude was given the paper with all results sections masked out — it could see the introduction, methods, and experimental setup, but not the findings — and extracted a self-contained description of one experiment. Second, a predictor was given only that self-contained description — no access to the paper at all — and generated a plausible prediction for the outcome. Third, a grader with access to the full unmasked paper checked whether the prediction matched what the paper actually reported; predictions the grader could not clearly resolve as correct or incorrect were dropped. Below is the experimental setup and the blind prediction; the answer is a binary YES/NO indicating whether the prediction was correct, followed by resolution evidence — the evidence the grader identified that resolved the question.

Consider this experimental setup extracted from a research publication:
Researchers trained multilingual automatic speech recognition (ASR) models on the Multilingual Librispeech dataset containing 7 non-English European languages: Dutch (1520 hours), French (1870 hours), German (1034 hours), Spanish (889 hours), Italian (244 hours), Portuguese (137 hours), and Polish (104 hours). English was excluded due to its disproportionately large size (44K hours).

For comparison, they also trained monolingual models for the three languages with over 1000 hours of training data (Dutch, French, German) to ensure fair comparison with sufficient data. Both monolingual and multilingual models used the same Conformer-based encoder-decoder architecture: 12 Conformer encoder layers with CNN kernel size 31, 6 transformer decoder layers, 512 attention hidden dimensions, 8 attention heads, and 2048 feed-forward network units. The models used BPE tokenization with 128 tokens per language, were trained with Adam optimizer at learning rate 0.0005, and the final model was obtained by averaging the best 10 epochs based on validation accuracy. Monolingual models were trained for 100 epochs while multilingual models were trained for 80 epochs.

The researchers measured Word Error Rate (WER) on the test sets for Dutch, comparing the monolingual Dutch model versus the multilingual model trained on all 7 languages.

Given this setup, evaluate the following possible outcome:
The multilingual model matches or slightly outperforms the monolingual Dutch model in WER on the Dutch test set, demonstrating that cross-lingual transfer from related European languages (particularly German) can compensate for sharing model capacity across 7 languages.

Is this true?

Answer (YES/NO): YES